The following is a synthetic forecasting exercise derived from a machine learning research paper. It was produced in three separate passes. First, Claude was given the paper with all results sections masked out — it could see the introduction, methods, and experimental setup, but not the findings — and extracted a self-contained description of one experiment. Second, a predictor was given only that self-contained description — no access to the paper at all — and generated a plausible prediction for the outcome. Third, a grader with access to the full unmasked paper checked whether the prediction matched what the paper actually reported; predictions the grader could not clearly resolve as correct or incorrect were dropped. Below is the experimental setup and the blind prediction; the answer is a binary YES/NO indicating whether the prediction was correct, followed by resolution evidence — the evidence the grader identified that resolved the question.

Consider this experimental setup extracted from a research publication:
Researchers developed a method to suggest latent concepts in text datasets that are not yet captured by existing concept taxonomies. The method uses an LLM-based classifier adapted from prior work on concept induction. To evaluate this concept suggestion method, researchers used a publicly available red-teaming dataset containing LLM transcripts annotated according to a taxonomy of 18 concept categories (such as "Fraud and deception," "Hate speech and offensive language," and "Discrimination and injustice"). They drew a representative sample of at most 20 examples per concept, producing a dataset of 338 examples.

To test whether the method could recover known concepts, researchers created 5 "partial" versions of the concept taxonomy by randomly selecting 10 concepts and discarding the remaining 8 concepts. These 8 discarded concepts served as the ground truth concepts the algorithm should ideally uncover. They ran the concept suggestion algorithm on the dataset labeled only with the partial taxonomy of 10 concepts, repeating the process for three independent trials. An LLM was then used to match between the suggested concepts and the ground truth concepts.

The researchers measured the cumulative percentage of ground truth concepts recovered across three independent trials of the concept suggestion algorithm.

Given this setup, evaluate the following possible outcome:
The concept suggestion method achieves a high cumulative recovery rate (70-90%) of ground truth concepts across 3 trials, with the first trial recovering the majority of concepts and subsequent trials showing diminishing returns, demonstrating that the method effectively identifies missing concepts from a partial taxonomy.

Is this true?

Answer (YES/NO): NO